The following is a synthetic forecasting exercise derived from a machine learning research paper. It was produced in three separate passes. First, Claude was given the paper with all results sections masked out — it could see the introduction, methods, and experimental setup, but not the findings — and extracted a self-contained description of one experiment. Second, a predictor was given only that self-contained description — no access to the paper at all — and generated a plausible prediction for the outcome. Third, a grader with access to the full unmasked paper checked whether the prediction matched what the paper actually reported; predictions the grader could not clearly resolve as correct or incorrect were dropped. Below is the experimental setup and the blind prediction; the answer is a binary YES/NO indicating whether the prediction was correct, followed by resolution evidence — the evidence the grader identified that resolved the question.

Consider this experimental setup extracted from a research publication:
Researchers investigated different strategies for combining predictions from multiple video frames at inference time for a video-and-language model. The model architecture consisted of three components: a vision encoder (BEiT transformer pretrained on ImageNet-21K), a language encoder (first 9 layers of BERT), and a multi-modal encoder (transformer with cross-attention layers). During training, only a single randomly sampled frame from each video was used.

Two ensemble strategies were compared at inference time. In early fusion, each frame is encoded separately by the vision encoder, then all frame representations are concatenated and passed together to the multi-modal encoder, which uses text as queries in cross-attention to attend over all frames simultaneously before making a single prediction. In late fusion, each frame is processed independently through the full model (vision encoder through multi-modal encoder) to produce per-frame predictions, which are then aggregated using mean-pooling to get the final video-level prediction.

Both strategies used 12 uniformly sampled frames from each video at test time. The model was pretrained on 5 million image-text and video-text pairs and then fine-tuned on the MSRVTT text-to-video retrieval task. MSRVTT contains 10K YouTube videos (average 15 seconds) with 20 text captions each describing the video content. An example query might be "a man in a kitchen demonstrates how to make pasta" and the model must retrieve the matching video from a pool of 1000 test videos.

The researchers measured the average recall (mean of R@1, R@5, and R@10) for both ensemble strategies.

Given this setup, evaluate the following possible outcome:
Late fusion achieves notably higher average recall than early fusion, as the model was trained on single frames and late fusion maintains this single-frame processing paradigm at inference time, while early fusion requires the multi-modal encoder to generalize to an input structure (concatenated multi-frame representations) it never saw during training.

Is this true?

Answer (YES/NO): NO